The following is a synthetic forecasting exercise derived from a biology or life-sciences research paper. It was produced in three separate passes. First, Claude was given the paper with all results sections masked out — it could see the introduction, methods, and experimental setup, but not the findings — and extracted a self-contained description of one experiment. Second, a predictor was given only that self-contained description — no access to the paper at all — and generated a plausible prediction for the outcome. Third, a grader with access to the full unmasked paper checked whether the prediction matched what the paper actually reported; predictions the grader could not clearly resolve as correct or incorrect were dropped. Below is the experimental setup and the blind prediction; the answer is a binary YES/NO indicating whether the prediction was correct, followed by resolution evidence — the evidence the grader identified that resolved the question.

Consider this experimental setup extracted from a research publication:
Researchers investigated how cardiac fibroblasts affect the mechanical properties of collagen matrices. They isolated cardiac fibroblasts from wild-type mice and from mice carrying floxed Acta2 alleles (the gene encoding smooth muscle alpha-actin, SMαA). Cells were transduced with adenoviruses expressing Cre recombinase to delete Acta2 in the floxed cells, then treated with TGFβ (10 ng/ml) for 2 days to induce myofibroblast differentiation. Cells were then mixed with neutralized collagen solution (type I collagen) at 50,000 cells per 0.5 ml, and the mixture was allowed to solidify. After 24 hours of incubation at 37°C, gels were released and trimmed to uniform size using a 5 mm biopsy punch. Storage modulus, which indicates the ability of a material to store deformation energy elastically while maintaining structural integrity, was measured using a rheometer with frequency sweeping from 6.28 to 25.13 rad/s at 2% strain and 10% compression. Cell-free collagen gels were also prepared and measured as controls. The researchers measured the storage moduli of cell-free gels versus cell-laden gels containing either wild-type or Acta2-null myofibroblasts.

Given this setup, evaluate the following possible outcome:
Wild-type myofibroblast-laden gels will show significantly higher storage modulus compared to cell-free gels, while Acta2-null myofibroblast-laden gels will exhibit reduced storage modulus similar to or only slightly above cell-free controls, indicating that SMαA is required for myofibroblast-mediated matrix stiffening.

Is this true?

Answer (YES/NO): NO